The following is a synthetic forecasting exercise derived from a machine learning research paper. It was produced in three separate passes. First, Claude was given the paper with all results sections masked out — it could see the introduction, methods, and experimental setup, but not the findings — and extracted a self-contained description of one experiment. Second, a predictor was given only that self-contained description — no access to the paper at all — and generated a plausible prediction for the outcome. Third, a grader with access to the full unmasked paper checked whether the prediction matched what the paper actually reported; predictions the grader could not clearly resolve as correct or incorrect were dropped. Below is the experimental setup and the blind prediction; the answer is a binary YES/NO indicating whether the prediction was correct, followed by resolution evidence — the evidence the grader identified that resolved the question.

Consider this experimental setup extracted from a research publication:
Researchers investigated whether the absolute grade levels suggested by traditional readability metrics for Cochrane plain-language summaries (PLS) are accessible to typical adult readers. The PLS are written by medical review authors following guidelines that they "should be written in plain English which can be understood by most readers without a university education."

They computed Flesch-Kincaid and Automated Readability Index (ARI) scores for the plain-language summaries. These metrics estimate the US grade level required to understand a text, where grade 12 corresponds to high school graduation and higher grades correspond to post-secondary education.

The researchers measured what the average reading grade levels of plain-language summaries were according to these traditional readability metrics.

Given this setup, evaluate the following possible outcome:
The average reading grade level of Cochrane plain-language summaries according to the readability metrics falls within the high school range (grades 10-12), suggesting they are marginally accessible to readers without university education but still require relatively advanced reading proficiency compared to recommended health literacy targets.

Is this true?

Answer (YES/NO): NO